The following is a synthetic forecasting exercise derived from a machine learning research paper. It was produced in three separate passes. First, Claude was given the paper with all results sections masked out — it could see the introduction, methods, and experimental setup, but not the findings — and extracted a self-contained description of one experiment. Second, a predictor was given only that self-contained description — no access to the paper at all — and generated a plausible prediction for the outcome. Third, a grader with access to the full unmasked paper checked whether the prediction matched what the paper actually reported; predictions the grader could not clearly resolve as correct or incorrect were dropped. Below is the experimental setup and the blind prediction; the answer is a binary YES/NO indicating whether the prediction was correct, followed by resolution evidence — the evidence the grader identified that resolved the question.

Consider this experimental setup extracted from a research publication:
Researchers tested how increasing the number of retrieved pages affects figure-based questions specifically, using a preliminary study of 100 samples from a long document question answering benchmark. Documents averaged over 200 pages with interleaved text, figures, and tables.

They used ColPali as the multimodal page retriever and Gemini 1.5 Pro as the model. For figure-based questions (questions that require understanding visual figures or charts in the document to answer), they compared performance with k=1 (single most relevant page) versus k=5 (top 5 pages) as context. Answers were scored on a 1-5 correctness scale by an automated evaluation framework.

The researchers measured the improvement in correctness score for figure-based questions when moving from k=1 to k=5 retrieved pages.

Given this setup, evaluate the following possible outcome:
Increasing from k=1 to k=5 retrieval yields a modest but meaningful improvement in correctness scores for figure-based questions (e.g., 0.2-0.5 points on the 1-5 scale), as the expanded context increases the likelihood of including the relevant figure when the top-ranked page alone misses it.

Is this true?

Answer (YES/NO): NO